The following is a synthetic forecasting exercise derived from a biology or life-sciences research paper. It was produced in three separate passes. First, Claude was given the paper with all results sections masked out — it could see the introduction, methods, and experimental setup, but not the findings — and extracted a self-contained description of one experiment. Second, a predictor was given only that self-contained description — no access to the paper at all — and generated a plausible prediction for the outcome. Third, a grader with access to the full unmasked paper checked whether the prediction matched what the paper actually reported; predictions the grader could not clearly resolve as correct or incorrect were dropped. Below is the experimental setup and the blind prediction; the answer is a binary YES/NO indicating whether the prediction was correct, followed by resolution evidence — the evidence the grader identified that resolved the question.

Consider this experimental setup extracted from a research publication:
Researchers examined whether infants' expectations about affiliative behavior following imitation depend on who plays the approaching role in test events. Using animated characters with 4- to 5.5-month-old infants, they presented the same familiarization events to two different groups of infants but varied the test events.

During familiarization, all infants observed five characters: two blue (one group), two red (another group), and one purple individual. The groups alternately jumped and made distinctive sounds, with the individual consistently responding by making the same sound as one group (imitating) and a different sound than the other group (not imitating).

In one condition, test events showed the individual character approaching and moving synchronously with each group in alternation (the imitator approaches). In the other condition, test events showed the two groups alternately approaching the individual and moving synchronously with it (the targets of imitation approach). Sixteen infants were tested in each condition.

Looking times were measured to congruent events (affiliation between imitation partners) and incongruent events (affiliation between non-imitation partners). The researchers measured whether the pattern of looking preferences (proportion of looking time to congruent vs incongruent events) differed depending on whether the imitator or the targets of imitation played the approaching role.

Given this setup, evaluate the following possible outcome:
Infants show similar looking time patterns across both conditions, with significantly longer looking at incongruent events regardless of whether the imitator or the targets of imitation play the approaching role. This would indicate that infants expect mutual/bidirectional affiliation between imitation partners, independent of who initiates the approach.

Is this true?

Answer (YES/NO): NO